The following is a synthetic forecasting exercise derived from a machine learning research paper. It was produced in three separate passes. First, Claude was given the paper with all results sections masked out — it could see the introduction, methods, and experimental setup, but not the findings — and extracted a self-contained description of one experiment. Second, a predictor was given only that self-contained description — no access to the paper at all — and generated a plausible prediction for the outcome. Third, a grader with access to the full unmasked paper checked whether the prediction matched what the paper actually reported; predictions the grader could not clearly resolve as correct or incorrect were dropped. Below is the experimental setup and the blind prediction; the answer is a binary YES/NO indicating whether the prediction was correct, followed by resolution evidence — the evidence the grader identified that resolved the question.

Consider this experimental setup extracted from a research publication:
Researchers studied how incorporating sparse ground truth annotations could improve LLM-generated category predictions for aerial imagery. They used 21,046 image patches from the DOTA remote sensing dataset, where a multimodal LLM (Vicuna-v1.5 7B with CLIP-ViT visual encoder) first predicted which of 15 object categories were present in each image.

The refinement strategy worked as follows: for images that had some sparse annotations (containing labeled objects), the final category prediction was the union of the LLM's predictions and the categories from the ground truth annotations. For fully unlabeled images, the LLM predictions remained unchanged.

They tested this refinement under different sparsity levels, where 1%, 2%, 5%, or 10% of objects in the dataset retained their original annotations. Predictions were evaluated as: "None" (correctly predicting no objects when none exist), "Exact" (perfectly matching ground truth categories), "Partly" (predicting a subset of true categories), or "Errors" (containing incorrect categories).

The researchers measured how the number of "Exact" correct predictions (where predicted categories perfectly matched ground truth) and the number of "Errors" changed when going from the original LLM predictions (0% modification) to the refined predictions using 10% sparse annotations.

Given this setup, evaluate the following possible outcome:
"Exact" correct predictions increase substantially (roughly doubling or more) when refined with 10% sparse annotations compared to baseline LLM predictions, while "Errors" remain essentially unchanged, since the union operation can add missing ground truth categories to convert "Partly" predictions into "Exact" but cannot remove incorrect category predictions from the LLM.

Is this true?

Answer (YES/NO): NO